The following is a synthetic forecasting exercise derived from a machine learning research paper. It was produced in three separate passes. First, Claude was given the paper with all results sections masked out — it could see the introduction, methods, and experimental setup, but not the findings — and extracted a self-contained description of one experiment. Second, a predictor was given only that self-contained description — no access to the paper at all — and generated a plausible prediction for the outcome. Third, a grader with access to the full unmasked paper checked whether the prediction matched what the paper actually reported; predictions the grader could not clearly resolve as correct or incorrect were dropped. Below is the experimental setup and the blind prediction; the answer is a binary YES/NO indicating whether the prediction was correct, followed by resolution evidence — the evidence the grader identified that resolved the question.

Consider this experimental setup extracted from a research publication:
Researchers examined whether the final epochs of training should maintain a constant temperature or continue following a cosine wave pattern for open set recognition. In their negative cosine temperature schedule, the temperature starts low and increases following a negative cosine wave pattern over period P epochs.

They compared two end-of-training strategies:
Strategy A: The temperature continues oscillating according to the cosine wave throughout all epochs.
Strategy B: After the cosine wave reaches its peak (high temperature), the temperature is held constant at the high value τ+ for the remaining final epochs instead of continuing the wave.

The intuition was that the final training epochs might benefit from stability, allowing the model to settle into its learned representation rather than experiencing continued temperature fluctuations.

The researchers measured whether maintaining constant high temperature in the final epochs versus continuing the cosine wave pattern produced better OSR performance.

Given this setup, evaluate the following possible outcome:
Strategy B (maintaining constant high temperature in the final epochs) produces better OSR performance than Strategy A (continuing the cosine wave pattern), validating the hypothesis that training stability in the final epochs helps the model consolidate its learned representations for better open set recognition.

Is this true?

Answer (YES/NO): YES